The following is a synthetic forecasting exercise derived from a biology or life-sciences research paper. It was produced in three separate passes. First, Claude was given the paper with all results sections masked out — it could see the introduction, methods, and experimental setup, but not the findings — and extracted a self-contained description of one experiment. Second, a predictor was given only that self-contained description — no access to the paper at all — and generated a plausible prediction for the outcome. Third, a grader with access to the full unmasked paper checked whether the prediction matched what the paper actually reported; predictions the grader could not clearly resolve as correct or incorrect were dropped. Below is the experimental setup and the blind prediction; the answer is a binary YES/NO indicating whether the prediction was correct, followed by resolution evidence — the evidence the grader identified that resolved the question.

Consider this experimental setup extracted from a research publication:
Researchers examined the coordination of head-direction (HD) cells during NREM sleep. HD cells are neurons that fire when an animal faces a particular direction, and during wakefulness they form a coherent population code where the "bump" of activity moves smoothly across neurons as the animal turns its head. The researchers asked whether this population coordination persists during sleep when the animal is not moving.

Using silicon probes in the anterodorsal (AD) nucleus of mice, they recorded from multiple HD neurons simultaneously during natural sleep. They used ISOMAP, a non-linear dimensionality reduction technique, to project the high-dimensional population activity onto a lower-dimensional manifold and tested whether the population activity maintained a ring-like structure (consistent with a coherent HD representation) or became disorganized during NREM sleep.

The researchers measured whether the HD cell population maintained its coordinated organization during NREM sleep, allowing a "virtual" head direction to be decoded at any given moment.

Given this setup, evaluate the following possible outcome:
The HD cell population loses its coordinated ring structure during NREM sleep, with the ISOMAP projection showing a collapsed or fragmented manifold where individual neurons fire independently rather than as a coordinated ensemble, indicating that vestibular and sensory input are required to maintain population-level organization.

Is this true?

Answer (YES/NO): NO